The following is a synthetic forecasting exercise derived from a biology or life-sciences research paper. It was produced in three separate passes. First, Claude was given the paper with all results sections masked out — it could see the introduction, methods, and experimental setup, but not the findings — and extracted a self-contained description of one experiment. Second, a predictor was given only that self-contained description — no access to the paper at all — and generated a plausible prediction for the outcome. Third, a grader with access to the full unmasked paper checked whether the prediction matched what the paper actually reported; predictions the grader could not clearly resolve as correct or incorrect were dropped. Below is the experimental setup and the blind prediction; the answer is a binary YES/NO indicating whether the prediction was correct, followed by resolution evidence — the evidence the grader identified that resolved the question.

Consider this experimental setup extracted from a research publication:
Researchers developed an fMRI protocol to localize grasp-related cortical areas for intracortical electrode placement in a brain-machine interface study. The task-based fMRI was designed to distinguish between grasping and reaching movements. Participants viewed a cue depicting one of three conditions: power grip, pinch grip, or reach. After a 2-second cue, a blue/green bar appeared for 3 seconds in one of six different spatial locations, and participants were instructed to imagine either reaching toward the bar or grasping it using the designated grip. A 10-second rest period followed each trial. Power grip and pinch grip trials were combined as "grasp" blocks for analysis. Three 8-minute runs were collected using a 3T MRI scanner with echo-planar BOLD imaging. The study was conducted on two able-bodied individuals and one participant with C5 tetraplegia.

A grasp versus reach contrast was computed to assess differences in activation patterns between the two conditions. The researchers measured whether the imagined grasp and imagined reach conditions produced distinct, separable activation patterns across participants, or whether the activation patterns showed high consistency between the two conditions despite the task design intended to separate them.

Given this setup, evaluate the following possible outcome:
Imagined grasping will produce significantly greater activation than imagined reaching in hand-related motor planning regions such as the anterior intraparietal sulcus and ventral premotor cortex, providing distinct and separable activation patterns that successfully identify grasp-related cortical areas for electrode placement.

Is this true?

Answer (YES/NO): NO